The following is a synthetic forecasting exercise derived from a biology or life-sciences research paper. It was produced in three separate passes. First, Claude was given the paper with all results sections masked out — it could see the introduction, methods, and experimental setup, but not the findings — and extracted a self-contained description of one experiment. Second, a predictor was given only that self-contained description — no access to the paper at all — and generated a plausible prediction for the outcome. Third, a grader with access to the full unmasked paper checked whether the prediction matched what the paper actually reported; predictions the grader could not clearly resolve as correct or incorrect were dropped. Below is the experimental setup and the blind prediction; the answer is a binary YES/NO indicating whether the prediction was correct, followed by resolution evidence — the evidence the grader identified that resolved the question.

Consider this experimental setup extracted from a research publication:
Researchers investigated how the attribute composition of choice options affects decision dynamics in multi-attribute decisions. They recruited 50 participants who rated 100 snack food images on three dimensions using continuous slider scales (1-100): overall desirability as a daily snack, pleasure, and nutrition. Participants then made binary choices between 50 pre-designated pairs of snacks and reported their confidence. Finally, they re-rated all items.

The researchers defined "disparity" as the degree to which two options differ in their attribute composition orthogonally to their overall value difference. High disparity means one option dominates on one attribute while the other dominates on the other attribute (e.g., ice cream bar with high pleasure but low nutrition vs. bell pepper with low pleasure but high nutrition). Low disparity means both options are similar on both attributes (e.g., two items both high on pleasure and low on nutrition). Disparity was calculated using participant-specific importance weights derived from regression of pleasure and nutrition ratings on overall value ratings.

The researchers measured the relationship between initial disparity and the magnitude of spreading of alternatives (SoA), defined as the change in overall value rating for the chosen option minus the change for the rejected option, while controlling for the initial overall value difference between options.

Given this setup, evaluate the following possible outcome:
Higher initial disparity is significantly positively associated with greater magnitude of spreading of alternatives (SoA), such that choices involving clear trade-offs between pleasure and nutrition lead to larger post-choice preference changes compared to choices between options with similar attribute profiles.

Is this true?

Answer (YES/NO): YES